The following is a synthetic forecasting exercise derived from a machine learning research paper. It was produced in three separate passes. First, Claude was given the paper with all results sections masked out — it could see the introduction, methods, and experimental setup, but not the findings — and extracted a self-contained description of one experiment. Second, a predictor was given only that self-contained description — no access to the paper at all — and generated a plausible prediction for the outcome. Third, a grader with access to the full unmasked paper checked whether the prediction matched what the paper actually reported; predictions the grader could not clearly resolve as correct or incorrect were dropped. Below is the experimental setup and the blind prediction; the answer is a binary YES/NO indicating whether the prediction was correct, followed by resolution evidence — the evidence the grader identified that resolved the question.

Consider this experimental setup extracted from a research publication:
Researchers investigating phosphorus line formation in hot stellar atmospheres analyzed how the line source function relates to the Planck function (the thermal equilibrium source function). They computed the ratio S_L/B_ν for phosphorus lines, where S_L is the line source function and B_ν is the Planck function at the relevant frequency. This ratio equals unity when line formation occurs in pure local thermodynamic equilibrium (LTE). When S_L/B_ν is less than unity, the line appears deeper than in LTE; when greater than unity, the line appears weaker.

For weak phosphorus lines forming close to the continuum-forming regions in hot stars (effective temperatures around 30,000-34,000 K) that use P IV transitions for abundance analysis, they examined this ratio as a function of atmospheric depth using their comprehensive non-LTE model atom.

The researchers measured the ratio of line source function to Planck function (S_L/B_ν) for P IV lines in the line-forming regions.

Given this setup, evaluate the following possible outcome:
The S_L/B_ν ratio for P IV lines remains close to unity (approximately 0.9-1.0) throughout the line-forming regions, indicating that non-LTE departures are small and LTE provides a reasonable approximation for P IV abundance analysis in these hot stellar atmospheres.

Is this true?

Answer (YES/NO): NO